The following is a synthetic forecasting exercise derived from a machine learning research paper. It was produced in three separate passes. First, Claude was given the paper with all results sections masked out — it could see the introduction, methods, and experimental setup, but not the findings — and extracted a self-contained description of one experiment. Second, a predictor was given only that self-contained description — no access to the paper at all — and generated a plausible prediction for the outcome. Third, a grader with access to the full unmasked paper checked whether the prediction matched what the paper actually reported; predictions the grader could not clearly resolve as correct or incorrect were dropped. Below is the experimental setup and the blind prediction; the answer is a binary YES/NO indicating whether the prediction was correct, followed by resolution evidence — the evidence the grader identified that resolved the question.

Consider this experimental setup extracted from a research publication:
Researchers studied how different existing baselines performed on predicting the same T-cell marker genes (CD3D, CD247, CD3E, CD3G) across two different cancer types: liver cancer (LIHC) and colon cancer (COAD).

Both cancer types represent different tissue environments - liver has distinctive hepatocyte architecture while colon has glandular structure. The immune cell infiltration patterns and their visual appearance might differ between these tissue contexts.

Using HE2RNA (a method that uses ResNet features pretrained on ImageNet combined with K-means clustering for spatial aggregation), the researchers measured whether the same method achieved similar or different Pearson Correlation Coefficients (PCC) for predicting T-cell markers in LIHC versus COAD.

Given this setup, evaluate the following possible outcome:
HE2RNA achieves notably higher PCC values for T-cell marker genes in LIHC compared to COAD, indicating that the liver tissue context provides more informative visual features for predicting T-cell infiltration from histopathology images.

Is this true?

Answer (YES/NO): NO